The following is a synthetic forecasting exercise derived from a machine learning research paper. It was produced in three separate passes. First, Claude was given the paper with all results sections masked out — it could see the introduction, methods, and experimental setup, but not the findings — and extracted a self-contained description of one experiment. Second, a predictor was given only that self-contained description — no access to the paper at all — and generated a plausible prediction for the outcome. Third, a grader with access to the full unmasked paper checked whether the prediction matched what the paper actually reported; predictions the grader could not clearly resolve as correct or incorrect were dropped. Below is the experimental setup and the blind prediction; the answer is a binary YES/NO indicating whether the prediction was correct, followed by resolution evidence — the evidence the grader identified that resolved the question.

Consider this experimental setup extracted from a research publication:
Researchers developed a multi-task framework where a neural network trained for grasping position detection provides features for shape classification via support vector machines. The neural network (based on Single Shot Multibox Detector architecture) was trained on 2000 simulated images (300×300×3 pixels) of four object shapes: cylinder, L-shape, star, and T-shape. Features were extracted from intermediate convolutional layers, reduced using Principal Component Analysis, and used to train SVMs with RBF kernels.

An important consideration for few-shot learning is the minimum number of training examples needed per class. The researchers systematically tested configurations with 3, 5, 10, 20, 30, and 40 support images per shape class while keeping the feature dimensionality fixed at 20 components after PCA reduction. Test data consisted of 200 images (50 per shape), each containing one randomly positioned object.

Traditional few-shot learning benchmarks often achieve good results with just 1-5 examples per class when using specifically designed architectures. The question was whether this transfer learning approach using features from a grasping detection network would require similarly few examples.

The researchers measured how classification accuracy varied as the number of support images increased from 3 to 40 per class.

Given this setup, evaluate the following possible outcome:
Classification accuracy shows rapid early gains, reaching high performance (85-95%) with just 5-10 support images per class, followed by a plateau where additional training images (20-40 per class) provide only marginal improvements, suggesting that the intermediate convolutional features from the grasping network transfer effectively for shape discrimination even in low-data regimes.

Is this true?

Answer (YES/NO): NO